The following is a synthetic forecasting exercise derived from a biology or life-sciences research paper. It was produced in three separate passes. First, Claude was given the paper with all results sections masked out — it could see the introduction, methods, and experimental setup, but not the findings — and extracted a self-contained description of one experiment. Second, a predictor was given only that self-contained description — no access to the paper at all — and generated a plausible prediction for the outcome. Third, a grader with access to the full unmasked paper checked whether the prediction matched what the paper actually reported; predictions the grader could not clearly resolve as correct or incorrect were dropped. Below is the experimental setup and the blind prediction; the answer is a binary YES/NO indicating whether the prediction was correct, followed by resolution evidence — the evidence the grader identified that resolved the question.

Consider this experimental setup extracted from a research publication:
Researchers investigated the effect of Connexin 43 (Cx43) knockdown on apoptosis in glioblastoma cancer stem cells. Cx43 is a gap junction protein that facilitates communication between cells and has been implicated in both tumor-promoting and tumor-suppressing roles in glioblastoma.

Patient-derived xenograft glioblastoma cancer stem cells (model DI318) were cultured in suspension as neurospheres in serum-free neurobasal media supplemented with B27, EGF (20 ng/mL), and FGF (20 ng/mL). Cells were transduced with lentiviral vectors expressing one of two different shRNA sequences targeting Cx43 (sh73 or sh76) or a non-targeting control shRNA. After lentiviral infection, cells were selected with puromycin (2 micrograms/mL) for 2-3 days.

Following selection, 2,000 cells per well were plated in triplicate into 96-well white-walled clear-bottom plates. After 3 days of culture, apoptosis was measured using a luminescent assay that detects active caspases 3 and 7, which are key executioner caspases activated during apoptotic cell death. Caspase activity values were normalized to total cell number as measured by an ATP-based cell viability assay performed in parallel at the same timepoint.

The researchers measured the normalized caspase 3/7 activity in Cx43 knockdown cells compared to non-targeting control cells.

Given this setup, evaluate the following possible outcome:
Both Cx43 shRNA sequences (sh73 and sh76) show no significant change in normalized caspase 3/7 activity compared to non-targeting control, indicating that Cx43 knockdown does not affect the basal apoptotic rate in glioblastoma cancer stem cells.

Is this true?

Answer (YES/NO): NO